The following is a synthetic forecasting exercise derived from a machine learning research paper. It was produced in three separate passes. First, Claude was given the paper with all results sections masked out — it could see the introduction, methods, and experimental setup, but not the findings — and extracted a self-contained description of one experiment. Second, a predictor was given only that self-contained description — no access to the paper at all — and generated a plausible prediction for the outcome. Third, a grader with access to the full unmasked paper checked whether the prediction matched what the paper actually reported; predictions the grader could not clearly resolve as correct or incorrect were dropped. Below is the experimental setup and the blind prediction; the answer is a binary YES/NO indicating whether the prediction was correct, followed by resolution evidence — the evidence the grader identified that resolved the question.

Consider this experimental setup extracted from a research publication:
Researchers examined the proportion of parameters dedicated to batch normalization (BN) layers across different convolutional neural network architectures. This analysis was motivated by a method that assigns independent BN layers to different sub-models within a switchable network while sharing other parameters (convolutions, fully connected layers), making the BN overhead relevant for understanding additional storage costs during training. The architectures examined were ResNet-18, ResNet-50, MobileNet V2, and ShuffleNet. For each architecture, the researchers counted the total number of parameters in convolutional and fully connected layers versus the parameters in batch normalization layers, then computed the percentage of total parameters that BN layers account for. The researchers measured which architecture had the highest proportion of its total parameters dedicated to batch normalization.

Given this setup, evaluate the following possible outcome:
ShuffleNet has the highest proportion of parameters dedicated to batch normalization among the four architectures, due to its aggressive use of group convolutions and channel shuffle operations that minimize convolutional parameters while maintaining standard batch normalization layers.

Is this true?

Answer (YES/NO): NO